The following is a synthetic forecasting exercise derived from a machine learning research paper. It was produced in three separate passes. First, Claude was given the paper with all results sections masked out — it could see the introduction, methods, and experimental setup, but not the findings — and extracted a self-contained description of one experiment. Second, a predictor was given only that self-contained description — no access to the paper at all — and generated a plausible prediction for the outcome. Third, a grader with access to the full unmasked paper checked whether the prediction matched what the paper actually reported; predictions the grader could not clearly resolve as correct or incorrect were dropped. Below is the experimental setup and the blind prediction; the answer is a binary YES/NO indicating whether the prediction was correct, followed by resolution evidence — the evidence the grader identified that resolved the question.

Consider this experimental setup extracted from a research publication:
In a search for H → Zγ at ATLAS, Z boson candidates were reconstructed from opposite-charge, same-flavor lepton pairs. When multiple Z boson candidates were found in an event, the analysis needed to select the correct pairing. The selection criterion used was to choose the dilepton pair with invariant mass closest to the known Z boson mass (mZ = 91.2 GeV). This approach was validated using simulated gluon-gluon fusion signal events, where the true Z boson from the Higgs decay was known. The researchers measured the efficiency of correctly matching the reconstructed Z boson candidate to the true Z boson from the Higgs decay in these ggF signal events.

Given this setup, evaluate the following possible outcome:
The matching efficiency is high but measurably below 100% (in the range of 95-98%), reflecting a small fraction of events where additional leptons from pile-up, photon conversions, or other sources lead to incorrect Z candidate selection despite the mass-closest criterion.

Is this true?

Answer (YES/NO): YES